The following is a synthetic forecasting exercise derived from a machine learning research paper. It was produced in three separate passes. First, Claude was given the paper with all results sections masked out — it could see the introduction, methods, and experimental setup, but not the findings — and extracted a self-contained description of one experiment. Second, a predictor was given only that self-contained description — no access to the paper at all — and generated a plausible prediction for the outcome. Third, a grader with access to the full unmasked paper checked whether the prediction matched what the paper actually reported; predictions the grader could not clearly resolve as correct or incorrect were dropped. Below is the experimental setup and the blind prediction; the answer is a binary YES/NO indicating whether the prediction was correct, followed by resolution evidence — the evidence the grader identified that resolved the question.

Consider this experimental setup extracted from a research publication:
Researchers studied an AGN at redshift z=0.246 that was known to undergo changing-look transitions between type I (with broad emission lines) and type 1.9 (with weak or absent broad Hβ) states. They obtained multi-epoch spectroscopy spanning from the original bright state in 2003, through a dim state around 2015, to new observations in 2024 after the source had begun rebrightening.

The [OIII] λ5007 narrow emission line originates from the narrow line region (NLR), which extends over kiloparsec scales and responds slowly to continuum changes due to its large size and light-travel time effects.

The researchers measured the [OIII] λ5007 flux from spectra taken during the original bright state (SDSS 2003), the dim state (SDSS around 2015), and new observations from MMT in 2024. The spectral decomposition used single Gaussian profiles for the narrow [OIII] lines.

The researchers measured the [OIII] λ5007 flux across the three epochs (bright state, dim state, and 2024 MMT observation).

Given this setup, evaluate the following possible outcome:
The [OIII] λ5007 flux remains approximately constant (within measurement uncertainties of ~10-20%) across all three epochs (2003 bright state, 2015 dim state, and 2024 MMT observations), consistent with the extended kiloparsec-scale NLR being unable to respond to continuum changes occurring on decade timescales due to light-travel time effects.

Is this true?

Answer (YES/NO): YES